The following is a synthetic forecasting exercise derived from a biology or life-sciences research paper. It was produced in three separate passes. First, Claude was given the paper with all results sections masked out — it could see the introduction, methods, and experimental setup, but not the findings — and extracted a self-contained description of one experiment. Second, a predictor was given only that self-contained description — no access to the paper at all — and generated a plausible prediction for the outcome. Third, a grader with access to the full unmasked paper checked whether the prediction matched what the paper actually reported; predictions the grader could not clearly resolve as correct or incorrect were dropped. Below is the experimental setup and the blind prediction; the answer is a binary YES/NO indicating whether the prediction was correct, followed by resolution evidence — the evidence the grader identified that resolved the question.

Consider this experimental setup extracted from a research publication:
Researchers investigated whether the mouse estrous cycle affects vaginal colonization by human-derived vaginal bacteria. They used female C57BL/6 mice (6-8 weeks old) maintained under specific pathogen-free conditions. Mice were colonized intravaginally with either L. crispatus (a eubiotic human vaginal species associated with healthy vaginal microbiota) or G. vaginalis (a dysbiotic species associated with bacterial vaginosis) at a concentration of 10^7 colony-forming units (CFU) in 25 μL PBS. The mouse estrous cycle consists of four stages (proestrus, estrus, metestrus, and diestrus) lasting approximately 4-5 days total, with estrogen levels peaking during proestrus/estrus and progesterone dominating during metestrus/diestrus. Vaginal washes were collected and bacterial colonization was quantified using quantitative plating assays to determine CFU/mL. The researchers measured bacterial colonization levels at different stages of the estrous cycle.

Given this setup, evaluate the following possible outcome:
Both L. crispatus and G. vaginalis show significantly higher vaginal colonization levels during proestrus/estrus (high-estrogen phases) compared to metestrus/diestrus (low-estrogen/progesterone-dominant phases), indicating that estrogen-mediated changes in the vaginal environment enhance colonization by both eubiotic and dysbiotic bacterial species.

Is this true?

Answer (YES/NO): NO